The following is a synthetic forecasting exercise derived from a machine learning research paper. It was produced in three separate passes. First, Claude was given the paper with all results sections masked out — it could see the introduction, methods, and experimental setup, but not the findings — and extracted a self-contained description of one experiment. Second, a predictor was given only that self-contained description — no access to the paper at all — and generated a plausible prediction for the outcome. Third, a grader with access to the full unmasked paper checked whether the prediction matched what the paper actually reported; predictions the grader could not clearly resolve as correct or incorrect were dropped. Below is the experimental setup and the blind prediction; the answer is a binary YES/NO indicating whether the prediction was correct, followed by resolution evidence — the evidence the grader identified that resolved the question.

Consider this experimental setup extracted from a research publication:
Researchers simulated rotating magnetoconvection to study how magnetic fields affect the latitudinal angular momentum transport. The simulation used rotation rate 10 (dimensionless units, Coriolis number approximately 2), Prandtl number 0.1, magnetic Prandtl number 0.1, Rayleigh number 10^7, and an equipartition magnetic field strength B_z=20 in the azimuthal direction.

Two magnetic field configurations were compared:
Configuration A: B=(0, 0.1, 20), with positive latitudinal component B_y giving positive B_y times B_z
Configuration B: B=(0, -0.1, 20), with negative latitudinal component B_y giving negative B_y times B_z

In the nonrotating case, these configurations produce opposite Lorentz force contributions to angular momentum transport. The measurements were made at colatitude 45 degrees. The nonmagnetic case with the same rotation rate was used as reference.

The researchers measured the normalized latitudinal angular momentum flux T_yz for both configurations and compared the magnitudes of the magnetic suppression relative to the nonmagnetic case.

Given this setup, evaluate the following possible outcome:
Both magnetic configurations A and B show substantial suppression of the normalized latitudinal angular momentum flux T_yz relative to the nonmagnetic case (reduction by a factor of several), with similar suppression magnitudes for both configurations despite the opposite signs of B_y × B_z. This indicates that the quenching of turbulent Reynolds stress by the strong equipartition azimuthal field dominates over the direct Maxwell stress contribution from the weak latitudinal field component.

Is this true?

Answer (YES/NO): NO